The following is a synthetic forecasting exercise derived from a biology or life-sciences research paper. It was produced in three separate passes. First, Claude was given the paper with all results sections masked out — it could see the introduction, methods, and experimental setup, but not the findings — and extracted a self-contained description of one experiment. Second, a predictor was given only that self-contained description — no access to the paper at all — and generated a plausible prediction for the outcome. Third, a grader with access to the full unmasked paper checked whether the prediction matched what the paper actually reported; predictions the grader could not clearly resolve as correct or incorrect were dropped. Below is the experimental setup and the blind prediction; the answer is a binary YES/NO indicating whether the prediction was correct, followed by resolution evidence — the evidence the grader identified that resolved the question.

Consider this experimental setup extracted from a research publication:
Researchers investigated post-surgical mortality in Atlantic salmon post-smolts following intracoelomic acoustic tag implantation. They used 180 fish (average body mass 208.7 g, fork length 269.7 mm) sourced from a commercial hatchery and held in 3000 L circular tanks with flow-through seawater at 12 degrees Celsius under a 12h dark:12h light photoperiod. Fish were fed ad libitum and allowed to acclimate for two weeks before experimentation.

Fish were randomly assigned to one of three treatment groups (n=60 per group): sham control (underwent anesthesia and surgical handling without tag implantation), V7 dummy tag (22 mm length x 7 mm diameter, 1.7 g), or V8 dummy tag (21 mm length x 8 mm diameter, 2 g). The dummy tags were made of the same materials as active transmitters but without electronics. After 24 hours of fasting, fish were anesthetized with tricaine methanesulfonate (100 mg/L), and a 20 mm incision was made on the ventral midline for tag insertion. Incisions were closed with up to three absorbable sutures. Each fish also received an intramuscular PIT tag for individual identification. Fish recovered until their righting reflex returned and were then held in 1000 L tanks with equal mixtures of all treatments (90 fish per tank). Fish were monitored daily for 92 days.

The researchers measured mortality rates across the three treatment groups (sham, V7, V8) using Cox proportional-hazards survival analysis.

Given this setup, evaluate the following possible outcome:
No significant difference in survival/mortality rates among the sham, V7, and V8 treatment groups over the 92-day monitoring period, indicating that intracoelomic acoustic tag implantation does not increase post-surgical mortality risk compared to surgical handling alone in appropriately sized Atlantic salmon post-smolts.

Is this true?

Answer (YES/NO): YES